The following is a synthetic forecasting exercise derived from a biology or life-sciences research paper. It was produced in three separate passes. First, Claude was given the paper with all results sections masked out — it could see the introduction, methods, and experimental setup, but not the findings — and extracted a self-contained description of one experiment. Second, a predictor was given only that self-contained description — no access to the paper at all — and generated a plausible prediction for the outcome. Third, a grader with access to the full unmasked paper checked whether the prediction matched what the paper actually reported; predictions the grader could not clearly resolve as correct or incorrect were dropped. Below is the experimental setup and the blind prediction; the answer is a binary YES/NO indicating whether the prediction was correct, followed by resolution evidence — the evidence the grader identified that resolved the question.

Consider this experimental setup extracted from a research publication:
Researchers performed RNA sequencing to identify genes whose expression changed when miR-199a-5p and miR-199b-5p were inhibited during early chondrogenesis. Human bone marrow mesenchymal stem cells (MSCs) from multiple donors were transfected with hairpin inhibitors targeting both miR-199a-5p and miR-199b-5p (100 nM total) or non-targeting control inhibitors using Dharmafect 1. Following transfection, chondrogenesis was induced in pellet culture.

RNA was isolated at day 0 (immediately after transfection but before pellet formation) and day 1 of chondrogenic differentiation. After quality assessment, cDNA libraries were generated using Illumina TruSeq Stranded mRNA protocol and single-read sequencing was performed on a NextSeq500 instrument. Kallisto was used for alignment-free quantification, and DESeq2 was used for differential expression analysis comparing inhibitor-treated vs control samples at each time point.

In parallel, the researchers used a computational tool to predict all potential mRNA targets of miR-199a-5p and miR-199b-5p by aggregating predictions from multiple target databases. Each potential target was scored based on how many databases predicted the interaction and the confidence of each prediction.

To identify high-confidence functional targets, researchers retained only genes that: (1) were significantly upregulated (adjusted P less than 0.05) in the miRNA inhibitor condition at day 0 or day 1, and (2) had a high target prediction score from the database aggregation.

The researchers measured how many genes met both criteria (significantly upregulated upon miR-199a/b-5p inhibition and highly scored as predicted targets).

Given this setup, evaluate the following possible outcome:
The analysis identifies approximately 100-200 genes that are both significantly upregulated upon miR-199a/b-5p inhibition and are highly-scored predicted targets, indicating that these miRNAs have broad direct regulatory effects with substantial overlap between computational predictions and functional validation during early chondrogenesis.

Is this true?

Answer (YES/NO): NO